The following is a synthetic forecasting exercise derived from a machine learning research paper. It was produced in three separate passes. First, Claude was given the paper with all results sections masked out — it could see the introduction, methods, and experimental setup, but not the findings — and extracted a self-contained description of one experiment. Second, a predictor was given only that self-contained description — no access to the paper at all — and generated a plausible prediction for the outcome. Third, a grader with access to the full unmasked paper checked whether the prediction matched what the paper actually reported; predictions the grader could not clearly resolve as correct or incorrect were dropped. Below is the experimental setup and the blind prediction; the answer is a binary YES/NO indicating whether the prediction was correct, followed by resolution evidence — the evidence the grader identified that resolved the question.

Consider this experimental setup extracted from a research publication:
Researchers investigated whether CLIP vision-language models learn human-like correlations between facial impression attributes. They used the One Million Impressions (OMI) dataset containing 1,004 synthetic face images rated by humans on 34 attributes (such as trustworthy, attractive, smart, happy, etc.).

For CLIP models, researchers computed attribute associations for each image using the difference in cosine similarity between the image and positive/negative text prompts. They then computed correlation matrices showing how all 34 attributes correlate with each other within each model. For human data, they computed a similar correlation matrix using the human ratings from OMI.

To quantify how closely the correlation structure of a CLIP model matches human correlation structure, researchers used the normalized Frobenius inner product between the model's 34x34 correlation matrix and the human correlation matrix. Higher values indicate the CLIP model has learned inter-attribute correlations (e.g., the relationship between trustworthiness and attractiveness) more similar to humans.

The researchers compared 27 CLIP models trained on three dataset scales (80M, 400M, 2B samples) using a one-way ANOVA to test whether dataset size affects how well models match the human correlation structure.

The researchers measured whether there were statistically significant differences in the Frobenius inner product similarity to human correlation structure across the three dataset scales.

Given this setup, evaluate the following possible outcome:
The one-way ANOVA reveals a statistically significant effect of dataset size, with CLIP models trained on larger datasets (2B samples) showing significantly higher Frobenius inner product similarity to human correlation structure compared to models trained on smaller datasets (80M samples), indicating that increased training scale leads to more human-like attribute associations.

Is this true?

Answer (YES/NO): YES